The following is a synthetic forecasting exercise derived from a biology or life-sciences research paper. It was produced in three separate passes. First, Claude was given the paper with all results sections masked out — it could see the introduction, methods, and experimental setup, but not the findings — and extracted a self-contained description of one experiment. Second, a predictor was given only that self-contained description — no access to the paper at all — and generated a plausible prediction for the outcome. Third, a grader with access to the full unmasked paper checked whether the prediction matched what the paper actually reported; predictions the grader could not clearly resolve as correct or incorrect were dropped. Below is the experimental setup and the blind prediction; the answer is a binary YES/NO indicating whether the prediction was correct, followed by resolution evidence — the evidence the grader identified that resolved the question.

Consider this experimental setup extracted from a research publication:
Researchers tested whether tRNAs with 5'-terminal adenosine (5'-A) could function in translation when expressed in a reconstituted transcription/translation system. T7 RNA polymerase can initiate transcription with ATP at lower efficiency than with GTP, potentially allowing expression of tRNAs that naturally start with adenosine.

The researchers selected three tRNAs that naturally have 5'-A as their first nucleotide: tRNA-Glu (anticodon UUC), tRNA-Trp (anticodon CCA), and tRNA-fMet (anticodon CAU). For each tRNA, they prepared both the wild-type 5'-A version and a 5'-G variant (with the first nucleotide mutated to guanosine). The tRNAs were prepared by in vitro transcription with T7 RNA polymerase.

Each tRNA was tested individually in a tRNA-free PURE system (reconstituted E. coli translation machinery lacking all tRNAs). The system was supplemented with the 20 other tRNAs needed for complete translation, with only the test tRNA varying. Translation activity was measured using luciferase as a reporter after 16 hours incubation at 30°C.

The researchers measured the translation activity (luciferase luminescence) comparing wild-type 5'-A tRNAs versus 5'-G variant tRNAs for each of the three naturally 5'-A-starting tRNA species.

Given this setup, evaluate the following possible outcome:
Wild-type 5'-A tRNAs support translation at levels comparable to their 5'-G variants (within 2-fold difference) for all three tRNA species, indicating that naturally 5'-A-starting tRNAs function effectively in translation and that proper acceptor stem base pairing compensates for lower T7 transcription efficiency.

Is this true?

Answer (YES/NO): YES